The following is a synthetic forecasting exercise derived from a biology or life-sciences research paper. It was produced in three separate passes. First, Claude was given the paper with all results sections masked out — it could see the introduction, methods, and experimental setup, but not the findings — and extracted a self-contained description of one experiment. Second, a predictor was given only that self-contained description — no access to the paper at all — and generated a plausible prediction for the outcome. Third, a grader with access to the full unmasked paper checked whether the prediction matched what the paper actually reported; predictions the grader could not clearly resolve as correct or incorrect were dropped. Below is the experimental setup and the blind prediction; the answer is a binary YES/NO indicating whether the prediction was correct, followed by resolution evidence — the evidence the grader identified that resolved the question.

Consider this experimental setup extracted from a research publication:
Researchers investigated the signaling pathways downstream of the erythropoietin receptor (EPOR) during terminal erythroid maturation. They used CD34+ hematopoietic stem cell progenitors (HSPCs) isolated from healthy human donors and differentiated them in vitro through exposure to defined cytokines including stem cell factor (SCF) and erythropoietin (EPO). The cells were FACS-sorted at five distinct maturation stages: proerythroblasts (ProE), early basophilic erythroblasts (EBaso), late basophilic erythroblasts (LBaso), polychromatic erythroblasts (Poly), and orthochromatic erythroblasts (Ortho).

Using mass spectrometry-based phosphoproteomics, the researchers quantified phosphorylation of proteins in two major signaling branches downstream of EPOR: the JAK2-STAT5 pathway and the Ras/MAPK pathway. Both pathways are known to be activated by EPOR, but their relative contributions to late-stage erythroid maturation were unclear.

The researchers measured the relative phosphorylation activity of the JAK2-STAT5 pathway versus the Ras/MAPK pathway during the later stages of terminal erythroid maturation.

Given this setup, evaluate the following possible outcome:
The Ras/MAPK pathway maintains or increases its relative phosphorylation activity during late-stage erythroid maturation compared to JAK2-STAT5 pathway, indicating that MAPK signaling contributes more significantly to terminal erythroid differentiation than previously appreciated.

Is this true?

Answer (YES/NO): NO